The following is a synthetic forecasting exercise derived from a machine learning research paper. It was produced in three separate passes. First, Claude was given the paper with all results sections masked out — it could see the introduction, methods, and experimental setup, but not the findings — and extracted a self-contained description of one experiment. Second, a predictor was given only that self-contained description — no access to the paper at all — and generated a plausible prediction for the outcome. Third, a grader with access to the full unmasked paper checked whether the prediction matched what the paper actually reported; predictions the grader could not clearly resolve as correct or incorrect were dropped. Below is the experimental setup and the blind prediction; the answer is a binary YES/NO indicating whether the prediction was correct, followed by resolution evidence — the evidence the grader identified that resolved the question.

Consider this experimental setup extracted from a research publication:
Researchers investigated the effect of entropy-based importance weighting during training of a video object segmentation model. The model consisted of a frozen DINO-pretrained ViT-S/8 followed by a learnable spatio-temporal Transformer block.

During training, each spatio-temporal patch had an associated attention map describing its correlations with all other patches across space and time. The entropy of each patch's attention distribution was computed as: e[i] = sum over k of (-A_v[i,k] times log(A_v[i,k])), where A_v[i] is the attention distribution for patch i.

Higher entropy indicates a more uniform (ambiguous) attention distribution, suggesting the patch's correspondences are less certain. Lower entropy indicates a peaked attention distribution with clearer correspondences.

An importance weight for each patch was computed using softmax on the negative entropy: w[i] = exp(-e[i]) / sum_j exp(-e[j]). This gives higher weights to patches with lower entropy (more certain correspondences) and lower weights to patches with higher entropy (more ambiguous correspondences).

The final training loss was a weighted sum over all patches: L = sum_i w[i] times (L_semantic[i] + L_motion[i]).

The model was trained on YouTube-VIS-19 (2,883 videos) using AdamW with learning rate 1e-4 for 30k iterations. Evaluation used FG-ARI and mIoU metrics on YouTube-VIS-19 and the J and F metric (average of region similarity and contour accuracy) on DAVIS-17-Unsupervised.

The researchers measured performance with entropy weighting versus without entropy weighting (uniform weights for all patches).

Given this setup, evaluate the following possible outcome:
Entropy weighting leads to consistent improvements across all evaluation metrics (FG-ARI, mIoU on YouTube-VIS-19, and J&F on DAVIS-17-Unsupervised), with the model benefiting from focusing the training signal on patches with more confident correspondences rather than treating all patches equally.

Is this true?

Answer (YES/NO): YES